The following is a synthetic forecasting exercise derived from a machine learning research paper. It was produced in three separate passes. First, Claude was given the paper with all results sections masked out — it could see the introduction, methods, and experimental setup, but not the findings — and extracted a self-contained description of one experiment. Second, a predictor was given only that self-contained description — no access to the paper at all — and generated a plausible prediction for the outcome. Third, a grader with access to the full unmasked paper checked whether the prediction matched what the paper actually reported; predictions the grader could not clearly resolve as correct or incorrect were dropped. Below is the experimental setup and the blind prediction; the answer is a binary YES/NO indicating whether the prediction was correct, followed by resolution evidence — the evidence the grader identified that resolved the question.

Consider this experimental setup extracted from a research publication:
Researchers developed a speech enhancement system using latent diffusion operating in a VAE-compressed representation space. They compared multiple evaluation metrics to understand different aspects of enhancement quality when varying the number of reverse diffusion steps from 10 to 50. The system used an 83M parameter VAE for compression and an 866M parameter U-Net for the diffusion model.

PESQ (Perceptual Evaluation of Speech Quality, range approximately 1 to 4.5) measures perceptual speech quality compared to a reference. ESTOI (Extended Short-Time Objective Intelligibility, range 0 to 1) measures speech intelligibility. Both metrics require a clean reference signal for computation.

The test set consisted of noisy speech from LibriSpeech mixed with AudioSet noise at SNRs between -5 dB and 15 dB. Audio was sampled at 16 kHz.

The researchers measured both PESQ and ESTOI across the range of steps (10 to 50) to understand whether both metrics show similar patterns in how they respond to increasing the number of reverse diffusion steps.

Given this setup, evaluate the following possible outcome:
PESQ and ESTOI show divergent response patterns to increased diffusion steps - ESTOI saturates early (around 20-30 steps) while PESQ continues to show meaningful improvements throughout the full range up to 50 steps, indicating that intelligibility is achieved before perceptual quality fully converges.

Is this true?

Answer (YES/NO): NO